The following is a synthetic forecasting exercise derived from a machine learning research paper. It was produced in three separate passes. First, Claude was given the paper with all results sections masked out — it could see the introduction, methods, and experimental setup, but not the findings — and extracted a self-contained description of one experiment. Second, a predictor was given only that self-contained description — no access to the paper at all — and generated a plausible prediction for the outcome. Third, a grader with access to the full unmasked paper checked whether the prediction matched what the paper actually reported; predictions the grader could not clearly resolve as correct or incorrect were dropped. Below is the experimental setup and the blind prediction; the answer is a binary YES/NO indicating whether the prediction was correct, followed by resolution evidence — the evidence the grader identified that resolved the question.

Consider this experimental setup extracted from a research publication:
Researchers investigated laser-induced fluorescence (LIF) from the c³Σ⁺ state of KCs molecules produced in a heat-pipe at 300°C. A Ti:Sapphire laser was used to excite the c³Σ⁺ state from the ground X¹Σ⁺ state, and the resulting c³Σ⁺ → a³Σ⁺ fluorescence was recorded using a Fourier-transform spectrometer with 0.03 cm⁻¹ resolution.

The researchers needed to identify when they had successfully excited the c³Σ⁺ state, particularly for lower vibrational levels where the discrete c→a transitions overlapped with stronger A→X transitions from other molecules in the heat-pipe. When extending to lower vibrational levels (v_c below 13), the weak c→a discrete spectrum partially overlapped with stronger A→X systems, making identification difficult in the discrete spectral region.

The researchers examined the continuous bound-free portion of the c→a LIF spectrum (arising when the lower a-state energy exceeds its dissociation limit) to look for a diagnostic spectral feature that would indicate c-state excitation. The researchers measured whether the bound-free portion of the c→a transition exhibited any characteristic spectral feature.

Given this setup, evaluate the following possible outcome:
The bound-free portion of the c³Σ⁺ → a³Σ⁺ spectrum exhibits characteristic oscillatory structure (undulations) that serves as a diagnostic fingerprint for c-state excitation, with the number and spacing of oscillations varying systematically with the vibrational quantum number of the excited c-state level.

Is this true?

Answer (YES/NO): NO